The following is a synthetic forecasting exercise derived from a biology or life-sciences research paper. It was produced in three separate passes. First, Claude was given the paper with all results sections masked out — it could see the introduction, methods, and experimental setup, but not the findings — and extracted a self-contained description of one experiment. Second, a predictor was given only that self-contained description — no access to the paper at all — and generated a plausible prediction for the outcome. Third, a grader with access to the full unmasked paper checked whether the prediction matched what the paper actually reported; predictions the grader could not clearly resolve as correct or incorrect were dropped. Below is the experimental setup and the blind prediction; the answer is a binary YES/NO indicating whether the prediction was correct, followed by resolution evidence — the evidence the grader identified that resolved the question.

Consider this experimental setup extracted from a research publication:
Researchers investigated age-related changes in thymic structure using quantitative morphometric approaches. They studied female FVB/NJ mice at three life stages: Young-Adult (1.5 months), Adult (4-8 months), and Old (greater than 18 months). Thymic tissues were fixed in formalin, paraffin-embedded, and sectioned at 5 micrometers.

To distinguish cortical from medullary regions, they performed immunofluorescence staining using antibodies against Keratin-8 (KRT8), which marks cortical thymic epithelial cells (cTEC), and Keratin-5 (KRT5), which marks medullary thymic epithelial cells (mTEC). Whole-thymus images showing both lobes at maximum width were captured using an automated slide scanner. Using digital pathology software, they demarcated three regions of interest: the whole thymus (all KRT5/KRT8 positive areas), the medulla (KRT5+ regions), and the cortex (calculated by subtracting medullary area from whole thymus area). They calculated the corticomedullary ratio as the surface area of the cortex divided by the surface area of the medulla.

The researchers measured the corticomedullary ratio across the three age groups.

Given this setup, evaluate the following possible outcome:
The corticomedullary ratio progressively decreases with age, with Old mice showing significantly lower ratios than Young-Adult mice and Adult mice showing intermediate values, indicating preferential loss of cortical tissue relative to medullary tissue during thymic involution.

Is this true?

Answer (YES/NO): NO